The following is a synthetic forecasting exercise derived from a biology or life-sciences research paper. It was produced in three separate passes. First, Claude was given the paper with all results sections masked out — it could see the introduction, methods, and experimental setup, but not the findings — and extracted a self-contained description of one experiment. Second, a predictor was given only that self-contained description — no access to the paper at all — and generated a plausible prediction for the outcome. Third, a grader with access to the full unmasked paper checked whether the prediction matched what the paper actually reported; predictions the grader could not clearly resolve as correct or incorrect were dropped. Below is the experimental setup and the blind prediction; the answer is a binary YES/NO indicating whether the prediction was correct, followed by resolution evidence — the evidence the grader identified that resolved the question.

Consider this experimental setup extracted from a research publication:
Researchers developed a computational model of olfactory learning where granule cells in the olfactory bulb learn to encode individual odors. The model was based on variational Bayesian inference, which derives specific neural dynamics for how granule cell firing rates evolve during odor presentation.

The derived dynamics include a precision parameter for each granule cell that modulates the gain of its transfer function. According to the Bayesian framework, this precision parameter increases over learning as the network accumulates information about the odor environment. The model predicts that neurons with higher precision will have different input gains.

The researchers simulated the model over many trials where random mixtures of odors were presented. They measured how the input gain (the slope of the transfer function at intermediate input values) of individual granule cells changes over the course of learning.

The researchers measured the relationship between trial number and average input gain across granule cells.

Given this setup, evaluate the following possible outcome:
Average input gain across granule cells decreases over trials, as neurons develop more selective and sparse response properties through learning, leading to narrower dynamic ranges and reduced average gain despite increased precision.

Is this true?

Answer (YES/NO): YES